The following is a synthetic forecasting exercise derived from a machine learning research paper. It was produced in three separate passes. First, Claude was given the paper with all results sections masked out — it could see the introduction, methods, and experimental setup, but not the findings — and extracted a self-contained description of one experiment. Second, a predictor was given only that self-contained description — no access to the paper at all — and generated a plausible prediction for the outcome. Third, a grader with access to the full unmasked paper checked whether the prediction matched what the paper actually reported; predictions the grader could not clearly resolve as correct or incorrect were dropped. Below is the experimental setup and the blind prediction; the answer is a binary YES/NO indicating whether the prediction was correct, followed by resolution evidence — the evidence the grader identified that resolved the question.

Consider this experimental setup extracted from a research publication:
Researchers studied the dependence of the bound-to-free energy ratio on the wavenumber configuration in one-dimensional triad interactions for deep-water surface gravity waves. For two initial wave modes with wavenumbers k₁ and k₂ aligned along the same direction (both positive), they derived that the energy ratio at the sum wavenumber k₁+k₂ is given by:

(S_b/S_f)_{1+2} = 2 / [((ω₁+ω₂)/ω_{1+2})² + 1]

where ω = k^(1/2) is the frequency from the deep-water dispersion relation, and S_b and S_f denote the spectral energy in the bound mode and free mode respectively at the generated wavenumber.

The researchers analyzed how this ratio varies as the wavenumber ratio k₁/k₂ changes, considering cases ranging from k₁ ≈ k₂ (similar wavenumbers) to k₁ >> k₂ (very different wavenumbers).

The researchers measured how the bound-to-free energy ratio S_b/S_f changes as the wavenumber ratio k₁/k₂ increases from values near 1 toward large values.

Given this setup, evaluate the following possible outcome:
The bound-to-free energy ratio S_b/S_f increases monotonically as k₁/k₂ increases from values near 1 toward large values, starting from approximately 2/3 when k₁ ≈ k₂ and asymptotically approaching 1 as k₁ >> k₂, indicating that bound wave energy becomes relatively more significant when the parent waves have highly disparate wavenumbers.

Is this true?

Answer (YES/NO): NO